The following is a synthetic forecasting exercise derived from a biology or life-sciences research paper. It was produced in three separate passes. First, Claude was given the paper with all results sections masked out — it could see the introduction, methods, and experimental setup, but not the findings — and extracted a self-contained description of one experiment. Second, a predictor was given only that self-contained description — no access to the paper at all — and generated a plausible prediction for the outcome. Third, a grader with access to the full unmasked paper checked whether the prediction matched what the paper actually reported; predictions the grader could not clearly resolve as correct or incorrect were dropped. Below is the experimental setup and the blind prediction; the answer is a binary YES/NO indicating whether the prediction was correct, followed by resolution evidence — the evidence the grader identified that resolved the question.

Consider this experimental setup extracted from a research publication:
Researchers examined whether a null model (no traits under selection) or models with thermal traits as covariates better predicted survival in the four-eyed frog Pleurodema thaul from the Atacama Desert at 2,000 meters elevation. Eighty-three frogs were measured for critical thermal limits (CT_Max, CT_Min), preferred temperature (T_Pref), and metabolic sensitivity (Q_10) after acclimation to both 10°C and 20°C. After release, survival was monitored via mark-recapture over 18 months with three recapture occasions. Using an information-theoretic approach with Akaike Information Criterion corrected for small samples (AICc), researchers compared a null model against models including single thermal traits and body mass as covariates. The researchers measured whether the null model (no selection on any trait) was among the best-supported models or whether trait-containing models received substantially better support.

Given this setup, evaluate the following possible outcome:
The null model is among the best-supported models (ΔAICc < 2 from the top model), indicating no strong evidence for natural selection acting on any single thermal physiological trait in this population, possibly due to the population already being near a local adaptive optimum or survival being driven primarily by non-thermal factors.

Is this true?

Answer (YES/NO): YES